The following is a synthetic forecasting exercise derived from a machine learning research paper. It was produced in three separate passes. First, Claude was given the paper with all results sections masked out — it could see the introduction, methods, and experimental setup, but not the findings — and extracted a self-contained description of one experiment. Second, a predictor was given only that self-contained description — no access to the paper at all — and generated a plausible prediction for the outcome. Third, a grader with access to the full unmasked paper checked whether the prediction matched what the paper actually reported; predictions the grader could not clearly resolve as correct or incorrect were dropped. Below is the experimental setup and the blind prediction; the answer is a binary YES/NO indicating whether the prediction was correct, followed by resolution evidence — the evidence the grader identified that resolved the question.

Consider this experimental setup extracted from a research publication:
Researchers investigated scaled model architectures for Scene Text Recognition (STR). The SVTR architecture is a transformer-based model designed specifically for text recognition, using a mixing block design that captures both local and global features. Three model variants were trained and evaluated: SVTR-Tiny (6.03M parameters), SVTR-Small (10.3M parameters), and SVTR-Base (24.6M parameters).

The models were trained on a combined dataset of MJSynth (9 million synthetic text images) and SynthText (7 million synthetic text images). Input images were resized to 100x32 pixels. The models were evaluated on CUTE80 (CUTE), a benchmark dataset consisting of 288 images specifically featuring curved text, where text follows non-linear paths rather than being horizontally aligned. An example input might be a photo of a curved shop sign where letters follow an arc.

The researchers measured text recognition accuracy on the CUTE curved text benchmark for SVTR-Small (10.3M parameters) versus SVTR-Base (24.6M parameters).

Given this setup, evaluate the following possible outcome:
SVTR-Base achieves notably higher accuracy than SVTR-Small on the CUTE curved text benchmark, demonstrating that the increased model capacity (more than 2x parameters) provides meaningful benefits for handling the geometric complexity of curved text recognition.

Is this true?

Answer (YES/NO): NO